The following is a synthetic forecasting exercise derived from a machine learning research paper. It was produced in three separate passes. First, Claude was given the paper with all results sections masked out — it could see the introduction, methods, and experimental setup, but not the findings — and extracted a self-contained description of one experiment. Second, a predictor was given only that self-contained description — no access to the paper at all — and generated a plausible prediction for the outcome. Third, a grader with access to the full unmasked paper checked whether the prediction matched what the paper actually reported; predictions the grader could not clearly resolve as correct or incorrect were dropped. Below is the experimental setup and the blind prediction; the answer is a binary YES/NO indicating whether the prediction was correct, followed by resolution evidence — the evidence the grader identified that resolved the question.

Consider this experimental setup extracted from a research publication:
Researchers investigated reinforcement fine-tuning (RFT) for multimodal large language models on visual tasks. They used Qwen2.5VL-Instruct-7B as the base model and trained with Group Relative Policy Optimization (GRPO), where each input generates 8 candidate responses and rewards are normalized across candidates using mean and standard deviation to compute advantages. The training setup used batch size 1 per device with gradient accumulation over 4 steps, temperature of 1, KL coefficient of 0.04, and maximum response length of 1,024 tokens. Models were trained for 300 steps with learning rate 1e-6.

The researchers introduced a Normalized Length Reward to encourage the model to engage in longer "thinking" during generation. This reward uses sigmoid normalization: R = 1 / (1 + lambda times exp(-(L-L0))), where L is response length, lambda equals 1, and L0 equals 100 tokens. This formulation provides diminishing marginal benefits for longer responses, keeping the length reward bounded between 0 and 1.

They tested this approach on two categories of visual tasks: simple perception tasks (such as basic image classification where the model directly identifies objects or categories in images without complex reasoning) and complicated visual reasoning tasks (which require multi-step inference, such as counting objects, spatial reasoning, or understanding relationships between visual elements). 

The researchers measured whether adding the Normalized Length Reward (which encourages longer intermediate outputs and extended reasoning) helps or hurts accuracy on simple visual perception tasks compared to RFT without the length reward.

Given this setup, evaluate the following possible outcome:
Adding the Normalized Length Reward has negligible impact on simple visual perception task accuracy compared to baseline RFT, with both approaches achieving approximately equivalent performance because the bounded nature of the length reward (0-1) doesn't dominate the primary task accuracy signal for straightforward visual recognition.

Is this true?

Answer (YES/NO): NO